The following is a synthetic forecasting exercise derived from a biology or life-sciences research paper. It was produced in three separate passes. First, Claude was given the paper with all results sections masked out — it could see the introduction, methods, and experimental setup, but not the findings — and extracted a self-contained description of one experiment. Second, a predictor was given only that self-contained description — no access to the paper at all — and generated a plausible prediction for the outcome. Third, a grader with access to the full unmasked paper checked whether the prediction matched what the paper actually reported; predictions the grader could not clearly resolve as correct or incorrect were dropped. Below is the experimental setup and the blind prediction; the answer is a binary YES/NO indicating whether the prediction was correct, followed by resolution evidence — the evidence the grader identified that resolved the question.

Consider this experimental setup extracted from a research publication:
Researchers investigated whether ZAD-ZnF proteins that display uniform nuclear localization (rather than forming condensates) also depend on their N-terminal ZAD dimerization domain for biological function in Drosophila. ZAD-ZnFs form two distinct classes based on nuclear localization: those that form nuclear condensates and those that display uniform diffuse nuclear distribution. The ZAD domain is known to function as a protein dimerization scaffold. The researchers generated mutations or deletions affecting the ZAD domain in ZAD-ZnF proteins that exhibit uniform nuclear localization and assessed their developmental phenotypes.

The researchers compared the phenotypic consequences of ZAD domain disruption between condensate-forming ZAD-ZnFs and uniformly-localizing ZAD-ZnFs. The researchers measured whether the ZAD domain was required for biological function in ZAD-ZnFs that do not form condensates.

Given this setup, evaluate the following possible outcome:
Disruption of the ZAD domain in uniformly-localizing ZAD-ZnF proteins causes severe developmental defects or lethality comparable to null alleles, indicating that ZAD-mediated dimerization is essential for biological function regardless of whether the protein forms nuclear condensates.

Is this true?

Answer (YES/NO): NO